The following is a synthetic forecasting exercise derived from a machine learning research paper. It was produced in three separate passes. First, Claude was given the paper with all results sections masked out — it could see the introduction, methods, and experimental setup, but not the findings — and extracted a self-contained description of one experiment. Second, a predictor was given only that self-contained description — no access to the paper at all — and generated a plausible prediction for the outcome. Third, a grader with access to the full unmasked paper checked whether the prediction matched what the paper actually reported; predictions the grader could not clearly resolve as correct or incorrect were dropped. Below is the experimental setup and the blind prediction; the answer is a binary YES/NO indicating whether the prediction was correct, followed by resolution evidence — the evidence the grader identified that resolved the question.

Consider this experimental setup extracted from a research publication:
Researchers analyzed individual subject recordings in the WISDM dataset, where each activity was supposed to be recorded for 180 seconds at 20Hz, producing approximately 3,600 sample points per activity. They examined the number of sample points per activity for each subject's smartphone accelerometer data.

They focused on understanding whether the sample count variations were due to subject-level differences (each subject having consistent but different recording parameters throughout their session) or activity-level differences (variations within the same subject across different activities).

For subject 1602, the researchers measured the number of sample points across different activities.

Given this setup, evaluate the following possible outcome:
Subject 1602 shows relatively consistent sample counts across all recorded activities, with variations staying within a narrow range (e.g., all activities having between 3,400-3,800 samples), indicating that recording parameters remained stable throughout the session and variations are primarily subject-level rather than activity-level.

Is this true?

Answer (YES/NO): NO